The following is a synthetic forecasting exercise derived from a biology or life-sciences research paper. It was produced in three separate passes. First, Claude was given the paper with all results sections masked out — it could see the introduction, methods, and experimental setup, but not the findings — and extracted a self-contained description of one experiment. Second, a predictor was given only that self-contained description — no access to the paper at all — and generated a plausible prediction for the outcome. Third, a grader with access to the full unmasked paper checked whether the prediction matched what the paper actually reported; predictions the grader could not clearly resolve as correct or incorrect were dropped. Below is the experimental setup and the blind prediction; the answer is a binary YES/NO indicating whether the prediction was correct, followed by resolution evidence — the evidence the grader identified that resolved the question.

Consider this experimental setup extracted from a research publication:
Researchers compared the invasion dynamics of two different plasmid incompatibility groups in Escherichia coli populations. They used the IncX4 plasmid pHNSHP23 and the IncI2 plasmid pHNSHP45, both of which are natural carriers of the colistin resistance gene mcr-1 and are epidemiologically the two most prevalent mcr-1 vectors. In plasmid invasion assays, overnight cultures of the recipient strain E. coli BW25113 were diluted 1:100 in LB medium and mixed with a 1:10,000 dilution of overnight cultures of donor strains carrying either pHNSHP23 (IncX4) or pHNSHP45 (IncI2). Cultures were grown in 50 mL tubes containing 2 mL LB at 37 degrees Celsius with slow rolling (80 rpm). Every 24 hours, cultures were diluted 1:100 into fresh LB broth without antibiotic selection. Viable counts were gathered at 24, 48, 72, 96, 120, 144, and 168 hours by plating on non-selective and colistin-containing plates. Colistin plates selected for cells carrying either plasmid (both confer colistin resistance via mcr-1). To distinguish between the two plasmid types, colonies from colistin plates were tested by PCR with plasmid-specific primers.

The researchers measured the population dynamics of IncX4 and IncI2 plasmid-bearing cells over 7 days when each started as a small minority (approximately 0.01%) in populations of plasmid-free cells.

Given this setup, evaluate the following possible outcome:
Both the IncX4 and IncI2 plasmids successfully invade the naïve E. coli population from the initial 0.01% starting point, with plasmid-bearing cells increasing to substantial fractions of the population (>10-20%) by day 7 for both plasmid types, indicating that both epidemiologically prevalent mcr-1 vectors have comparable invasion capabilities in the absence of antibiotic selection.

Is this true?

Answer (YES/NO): NO